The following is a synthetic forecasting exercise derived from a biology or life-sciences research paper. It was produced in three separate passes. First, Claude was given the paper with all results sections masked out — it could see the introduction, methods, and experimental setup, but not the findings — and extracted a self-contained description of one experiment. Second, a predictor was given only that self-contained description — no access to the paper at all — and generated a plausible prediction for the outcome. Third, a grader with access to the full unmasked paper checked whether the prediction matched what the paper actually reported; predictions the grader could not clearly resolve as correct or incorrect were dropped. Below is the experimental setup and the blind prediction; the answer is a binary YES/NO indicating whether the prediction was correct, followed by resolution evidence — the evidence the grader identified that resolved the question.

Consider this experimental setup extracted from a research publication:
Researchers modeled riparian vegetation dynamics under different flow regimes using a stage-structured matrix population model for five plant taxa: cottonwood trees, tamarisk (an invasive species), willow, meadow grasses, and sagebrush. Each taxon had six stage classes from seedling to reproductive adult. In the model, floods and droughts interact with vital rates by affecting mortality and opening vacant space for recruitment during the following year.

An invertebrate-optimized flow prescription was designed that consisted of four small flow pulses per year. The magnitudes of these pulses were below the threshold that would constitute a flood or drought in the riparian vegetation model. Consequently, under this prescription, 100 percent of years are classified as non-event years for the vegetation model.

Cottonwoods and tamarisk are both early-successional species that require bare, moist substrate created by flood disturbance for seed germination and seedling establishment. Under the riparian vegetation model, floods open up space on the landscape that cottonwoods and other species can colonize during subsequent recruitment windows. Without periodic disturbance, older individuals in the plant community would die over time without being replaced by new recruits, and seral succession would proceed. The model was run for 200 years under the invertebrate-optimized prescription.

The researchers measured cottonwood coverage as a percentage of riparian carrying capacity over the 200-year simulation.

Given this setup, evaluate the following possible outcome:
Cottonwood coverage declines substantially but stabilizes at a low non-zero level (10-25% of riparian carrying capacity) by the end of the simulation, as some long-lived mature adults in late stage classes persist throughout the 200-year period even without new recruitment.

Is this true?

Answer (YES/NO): NO